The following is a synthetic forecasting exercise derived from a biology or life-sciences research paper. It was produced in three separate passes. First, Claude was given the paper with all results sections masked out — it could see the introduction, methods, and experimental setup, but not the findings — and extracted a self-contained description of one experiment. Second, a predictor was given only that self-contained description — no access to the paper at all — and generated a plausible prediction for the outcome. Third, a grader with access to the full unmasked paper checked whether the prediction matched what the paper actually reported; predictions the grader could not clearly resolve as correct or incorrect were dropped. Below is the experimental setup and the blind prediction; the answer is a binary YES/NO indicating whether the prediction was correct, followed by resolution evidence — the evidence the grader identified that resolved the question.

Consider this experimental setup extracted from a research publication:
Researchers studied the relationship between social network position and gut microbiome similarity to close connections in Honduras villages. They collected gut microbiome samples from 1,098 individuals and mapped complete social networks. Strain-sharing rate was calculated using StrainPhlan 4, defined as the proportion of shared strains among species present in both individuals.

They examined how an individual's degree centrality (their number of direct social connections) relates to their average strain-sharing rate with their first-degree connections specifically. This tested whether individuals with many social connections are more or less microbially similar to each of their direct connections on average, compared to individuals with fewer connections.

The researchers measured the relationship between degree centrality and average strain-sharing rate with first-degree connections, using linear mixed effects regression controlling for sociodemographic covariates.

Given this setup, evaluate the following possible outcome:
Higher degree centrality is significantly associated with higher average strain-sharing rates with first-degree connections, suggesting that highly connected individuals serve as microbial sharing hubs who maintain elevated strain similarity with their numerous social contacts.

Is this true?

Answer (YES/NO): NO